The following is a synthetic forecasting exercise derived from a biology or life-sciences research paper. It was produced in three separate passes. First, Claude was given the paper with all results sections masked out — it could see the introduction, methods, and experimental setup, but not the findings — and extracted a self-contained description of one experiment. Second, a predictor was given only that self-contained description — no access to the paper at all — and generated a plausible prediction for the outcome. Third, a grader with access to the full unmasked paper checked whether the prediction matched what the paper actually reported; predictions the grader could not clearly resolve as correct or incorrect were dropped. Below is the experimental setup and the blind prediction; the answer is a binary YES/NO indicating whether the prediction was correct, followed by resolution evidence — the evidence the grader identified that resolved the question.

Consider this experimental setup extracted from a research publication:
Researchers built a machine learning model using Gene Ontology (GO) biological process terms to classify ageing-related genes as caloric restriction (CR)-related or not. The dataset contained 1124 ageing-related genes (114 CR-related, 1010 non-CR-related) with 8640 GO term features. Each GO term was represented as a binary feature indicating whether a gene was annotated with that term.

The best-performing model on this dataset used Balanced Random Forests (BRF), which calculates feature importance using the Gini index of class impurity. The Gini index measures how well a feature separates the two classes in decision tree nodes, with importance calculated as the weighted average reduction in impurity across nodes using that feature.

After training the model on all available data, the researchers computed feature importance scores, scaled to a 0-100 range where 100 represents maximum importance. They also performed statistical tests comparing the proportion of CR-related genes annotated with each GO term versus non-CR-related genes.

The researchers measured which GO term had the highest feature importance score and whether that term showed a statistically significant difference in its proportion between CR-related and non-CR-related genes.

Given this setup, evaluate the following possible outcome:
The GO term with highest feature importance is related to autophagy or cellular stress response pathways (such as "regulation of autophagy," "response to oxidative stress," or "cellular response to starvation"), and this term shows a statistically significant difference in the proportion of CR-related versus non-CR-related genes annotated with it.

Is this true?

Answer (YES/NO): NO